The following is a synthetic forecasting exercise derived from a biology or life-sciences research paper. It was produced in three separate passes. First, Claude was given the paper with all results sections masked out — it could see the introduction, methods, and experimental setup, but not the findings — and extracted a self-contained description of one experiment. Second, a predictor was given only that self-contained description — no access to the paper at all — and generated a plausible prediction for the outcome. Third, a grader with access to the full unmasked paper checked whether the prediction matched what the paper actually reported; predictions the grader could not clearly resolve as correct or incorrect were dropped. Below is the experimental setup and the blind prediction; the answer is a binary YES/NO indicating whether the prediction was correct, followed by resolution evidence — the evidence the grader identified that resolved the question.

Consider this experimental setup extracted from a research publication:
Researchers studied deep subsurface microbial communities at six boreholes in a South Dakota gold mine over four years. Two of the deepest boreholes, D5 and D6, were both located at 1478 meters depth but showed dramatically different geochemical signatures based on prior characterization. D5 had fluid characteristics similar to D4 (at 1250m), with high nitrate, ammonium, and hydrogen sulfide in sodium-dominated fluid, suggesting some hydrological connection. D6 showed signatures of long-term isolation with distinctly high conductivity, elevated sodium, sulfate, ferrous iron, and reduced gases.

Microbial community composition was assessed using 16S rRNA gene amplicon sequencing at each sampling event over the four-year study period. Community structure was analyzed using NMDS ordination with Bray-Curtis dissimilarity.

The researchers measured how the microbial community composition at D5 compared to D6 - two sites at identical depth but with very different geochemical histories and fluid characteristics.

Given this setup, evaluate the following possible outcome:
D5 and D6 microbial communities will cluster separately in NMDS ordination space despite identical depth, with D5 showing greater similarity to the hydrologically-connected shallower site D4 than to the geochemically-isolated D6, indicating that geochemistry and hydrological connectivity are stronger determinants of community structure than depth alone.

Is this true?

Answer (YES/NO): YES